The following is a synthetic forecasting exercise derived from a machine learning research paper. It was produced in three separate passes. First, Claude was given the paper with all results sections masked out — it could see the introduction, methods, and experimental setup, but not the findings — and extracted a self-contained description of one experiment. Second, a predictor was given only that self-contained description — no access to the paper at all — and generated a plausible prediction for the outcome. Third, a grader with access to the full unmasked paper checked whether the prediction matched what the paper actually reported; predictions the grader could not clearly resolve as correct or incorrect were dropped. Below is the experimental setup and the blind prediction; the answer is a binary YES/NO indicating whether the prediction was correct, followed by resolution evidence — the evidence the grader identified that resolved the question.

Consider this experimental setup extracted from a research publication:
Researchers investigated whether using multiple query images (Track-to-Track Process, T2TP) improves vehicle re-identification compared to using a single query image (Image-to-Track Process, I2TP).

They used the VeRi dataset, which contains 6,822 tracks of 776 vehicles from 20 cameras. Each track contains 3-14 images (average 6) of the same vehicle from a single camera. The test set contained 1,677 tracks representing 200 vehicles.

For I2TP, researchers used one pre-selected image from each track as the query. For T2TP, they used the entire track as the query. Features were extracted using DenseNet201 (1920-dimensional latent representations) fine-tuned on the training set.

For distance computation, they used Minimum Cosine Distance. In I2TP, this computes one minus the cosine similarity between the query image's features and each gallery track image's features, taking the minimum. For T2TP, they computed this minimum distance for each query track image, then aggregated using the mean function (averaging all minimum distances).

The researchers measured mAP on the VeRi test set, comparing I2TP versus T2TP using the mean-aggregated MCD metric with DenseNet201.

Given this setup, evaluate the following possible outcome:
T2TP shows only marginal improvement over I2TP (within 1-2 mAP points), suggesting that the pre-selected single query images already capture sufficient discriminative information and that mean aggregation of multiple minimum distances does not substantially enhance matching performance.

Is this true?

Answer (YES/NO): NO